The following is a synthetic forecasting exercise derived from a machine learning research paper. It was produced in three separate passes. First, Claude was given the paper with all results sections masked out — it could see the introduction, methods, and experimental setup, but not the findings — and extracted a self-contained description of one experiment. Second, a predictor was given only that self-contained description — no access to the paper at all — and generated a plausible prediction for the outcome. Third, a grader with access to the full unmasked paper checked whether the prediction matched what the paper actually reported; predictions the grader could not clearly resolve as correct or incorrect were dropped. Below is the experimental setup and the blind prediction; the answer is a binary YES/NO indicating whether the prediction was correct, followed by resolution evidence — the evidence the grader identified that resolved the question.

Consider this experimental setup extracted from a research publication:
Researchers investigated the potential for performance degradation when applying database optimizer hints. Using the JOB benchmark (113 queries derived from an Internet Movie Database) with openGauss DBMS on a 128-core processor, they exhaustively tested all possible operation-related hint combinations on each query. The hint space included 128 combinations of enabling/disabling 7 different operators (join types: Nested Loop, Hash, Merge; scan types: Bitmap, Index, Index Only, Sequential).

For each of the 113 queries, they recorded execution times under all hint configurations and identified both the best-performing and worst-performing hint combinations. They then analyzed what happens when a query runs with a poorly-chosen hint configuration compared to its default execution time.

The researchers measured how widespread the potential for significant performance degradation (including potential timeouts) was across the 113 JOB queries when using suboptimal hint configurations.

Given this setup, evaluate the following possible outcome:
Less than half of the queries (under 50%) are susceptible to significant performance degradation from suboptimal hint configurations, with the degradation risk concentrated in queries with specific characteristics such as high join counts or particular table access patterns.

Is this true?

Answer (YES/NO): NO